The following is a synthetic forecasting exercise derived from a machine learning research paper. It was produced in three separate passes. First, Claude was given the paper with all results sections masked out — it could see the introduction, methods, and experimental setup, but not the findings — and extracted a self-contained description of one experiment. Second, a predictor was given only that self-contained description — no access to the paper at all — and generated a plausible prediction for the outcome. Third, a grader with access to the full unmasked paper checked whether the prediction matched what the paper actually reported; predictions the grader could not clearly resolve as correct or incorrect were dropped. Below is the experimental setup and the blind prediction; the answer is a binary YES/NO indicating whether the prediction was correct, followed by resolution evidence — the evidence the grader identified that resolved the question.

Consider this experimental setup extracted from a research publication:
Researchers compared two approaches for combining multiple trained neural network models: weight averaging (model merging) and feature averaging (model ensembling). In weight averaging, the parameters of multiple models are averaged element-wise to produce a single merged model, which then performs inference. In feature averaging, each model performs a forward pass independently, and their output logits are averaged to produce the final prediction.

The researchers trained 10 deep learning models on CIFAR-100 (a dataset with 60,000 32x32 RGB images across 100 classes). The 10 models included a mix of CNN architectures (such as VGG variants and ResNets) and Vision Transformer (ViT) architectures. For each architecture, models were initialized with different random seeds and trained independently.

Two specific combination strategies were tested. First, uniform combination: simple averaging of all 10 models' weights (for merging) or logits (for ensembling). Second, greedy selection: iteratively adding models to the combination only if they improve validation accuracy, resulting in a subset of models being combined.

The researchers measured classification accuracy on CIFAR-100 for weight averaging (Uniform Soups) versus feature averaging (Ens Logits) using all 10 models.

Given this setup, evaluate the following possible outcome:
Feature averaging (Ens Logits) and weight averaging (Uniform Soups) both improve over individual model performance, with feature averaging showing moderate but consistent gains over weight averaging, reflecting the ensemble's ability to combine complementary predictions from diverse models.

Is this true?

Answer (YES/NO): NO